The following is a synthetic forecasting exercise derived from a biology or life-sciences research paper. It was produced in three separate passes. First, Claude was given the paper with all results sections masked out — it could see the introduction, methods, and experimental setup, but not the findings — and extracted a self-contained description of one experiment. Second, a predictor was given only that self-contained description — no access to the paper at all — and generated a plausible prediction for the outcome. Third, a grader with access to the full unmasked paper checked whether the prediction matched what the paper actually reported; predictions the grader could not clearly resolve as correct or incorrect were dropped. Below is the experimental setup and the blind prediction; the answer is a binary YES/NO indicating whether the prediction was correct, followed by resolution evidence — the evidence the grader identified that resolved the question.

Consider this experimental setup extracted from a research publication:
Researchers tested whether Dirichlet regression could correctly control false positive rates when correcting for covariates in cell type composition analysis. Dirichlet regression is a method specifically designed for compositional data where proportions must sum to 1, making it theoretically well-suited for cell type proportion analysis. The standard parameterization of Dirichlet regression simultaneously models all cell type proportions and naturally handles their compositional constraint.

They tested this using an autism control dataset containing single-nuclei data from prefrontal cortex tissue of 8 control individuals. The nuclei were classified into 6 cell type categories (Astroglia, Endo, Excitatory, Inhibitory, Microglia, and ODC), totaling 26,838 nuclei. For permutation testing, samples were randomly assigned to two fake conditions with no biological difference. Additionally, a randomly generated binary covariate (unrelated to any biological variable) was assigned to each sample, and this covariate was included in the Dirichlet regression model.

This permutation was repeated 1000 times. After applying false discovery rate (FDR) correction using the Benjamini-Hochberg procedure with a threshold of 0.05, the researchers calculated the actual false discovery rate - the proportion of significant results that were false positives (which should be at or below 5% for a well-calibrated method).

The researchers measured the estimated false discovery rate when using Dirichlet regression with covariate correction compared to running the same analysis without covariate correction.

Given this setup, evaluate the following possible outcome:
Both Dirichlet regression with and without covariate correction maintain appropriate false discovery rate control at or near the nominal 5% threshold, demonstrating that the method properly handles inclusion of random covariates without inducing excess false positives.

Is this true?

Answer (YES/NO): NO